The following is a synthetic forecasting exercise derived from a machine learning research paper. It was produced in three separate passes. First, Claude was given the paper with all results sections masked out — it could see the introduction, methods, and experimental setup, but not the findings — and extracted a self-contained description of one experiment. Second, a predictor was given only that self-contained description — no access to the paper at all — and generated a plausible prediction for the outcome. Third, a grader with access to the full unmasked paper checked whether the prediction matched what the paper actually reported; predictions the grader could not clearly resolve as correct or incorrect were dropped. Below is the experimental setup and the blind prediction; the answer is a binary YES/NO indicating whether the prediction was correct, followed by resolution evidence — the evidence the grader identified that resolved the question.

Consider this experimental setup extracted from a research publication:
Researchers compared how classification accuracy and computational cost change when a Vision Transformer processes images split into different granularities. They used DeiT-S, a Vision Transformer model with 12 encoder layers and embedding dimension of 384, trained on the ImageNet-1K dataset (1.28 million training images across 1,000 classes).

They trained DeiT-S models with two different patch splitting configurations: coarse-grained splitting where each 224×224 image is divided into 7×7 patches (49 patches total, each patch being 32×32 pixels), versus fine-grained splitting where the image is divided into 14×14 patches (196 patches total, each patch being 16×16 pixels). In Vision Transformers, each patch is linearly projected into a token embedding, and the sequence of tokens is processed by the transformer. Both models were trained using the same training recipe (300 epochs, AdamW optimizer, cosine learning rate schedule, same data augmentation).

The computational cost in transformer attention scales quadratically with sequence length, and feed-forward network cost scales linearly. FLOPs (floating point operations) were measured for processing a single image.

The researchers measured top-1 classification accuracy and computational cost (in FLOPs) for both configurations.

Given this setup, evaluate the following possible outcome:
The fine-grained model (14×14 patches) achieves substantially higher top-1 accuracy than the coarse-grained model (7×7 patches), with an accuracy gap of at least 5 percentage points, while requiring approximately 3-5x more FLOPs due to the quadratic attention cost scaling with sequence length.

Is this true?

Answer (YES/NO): YES